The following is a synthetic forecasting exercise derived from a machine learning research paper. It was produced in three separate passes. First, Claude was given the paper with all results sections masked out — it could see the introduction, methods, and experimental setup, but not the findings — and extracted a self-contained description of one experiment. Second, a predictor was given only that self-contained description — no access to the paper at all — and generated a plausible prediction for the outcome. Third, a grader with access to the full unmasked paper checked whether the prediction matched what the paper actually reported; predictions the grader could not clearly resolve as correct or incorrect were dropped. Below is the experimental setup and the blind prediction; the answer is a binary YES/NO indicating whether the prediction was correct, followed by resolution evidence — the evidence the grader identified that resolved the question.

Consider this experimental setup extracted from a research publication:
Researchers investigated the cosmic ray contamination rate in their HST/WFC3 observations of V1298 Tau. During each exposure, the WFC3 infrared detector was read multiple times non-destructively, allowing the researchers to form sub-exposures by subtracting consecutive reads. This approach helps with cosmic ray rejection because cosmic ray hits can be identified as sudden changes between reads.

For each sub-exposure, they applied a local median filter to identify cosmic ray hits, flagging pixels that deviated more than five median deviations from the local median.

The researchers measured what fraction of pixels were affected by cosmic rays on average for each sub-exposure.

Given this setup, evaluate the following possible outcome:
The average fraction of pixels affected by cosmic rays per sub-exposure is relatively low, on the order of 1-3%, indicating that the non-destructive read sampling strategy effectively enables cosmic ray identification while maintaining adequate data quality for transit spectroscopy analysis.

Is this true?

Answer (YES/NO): NO